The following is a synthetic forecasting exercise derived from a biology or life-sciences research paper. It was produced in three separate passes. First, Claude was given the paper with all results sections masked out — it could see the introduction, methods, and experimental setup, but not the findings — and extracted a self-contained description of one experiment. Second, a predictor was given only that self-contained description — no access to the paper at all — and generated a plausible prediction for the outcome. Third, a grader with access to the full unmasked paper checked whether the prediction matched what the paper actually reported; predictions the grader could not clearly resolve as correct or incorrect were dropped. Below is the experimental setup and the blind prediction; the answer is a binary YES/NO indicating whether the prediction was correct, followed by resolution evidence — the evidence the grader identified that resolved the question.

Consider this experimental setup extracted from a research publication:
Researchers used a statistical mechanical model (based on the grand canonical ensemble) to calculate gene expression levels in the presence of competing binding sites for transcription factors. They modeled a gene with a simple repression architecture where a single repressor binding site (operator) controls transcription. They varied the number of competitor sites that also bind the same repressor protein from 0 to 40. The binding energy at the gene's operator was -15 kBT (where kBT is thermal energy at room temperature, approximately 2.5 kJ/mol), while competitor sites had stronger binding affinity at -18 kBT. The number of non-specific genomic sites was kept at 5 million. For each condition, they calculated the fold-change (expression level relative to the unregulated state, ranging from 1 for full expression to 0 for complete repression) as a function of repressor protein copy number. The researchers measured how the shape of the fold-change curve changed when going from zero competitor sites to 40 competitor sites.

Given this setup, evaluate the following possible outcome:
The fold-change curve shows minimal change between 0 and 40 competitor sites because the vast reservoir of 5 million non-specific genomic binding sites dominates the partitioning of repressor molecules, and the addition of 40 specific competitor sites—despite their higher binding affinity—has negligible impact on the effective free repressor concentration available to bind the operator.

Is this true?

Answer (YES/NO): NO